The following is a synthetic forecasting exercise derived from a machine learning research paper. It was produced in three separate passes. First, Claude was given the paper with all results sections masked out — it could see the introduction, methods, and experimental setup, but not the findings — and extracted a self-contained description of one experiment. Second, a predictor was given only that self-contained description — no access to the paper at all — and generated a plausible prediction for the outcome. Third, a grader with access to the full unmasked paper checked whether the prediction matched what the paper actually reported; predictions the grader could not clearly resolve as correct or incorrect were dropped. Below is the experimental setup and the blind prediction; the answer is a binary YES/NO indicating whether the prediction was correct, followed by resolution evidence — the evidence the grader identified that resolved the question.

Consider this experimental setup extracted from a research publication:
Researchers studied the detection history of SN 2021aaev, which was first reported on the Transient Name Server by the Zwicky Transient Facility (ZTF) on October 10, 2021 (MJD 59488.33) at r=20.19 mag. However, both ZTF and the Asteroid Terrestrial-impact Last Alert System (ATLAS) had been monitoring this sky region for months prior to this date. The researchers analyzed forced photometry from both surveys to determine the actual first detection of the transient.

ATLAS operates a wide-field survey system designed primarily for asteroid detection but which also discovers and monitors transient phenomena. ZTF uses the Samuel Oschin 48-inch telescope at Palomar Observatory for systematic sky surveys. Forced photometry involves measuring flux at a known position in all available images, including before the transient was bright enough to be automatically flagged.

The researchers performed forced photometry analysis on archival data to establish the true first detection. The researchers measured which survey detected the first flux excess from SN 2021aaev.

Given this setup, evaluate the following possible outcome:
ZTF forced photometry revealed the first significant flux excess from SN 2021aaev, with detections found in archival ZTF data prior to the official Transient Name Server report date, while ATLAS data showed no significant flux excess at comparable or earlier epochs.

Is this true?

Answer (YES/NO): NO